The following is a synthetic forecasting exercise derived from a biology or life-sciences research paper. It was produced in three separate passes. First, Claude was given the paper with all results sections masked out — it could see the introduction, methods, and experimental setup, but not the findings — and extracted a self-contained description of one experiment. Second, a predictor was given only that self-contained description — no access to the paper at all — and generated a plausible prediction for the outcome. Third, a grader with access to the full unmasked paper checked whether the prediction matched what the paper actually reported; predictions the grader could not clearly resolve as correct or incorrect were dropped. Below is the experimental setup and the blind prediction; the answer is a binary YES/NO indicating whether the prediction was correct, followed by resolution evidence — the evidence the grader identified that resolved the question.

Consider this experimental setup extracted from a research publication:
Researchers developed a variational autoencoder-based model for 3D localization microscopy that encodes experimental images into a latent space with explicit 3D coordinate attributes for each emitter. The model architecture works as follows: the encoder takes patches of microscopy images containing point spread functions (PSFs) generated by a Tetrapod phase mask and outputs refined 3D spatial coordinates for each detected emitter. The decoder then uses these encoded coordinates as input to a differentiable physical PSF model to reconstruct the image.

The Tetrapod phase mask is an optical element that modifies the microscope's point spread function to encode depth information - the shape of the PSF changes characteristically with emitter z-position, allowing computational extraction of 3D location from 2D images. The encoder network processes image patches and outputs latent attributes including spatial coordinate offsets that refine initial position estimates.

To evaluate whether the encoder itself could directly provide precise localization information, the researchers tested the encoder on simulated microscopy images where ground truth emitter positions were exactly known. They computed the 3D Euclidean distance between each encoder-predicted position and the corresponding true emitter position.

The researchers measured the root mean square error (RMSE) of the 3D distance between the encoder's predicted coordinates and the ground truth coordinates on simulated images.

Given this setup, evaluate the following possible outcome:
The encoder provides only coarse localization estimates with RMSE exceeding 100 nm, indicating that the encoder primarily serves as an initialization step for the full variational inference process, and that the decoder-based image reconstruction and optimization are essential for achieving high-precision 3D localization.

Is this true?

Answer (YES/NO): YES